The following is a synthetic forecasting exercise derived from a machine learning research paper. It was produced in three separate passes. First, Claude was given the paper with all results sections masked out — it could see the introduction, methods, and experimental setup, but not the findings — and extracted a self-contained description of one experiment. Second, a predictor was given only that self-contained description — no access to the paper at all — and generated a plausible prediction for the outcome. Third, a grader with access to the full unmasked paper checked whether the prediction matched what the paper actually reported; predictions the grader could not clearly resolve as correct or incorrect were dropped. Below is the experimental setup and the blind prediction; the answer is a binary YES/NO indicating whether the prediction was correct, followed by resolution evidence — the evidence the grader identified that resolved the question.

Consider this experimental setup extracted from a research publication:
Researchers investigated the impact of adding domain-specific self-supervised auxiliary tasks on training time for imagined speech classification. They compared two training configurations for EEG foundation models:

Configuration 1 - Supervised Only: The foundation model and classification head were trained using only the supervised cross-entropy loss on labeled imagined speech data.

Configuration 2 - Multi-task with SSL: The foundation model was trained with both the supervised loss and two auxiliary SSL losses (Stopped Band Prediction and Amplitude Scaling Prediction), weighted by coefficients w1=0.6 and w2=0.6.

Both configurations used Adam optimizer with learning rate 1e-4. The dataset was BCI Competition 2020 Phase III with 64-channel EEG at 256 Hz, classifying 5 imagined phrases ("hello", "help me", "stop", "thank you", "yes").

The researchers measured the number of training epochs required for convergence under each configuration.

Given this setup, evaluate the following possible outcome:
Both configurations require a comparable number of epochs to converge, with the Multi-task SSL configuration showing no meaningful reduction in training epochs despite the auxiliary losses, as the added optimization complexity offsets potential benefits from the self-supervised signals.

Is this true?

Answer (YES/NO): NO